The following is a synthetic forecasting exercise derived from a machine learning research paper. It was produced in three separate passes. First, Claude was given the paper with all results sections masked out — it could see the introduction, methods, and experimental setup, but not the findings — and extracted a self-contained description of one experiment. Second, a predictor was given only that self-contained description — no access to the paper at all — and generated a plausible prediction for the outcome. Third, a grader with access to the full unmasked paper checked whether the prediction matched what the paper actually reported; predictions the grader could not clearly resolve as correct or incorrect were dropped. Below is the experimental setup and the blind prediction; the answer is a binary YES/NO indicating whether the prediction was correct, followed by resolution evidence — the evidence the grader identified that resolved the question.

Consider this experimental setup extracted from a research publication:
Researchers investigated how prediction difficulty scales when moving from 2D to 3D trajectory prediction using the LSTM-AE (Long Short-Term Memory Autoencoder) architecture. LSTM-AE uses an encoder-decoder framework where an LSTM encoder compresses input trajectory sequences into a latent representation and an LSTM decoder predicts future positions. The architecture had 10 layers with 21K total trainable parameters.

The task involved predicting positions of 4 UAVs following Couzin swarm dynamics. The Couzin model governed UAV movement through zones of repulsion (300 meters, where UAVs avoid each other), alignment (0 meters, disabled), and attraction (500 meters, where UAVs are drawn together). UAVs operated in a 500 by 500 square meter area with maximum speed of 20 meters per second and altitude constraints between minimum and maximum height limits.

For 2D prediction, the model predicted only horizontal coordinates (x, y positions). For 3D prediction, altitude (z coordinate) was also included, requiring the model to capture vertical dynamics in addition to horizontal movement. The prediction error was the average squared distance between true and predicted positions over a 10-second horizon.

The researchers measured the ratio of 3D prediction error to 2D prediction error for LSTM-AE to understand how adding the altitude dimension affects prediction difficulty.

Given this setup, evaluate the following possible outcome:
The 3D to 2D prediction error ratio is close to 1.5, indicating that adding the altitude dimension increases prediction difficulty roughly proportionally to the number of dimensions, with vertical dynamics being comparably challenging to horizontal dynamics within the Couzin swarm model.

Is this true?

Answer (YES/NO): NO